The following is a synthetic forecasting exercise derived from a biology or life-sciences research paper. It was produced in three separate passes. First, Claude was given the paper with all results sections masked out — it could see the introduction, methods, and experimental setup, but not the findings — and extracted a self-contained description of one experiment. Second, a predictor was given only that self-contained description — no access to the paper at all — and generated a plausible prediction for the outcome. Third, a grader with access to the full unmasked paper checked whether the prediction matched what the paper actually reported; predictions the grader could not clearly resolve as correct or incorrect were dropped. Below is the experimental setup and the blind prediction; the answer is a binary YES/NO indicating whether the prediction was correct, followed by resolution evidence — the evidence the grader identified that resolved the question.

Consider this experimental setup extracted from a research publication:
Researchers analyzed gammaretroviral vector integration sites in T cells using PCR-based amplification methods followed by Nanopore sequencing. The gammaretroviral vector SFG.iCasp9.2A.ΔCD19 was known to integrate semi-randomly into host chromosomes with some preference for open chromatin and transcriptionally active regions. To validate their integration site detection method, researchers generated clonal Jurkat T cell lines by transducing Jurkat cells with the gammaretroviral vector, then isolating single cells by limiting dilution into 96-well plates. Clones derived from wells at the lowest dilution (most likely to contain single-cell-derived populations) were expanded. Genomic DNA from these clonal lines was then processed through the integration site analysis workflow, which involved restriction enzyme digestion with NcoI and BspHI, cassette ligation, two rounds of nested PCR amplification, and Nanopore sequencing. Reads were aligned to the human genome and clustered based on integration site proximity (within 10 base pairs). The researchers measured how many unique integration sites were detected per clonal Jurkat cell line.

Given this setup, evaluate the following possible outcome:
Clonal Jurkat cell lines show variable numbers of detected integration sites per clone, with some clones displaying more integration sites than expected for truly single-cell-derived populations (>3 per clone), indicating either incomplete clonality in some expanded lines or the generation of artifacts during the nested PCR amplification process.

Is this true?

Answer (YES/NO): NO